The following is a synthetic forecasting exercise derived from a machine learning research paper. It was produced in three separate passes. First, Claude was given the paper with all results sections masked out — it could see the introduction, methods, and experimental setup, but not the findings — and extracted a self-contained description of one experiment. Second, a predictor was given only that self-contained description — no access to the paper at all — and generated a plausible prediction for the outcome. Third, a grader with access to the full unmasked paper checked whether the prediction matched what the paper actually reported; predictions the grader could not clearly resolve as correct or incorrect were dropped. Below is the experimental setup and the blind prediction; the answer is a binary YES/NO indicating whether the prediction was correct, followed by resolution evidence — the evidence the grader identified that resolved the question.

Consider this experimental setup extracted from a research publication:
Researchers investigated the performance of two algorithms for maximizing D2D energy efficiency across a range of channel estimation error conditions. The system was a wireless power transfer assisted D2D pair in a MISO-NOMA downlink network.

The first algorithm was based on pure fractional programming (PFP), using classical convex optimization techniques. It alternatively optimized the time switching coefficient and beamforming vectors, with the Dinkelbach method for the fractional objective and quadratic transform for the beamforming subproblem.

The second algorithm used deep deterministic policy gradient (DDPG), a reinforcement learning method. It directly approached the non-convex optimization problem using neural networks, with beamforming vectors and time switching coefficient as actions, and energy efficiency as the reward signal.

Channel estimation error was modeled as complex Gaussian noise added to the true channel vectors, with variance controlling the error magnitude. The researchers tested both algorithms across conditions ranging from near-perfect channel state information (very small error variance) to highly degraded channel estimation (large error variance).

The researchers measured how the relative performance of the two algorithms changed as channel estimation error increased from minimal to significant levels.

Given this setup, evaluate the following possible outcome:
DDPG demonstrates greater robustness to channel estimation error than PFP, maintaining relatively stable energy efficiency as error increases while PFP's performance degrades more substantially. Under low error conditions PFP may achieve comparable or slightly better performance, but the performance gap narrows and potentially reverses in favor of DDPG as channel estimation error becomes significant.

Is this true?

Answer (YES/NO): YES